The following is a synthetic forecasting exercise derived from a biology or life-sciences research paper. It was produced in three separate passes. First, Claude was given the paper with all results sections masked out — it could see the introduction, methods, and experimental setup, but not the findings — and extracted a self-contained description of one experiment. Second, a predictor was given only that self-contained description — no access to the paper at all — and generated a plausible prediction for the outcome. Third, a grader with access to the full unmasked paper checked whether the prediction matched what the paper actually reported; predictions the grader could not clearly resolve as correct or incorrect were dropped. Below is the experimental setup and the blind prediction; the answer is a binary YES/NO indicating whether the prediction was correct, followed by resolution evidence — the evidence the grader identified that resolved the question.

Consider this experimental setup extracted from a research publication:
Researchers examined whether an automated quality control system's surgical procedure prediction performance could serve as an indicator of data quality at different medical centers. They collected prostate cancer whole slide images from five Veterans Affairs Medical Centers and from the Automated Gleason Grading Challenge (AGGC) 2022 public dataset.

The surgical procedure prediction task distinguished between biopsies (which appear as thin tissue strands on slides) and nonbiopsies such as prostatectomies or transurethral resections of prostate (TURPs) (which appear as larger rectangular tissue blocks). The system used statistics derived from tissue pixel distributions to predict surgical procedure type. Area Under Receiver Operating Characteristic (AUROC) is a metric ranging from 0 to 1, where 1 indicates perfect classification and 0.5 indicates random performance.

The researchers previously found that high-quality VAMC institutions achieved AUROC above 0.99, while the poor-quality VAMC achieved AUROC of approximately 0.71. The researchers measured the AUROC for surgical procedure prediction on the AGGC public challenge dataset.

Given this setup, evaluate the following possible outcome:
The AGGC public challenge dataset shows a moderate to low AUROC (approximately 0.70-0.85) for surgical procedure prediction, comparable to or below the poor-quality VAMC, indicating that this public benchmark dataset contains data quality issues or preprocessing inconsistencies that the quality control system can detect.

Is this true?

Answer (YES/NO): NO